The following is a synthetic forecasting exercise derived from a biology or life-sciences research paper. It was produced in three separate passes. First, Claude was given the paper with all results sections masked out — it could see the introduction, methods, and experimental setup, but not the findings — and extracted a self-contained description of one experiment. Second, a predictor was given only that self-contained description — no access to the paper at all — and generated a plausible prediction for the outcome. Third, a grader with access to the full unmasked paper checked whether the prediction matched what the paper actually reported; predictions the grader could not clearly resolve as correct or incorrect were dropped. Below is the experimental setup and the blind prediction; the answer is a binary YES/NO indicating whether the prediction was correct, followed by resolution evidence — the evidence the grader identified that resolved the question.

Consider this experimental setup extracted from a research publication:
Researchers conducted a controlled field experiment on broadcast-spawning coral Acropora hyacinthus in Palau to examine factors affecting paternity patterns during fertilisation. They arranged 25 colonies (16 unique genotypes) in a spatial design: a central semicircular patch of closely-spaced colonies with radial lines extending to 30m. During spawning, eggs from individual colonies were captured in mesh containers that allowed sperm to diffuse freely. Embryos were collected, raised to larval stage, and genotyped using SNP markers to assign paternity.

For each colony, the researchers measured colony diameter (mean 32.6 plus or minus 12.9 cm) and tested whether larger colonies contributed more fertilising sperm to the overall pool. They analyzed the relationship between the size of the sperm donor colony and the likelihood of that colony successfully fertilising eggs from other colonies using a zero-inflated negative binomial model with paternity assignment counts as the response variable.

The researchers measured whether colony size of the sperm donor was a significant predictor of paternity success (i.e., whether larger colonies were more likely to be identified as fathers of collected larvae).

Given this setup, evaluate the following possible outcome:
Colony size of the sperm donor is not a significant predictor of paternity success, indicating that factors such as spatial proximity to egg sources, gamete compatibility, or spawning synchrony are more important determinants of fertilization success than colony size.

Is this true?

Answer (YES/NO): YES